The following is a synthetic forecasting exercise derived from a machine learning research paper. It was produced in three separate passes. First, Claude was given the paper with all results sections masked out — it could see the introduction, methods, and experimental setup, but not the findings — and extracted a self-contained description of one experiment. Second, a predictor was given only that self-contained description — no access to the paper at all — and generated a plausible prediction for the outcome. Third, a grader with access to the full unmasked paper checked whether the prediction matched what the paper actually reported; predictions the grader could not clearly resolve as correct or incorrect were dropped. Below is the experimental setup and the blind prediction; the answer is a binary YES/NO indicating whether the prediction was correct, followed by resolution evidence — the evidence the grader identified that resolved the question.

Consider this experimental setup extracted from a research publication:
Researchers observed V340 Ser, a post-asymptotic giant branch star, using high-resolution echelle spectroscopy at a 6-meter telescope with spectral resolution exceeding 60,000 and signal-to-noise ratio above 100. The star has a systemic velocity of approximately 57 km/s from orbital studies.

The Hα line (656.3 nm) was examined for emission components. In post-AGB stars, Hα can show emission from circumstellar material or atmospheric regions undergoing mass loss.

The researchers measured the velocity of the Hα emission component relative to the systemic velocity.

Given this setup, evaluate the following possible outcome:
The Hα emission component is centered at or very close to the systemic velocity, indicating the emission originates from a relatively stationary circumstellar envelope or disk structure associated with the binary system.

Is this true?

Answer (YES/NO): NO